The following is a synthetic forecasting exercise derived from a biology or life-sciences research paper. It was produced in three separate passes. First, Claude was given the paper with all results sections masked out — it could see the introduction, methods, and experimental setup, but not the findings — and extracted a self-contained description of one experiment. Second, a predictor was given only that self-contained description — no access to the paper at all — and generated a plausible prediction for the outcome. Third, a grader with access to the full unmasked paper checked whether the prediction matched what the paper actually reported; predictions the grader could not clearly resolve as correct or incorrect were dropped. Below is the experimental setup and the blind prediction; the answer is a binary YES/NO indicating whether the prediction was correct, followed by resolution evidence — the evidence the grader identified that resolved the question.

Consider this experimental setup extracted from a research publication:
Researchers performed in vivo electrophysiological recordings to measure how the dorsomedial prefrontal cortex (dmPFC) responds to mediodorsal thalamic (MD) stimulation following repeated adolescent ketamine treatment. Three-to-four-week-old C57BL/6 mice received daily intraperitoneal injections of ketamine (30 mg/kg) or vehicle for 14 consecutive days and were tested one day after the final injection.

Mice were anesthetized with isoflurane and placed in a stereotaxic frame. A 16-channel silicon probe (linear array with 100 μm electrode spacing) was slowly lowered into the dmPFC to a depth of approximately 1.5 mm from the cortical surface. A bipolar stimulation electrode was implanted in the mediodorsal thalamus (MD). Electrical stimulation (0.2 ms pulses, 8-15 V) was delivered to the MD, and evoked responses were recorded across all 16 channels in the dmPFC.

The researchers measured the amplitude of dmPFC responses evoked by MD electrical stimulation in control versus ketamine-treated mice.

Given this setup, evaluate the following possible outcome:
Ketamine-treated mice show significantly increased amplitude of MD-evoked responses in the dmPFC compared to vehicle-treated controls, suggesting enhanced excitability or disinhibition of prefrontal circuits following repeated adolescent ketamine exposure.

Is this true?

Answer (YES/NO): NO